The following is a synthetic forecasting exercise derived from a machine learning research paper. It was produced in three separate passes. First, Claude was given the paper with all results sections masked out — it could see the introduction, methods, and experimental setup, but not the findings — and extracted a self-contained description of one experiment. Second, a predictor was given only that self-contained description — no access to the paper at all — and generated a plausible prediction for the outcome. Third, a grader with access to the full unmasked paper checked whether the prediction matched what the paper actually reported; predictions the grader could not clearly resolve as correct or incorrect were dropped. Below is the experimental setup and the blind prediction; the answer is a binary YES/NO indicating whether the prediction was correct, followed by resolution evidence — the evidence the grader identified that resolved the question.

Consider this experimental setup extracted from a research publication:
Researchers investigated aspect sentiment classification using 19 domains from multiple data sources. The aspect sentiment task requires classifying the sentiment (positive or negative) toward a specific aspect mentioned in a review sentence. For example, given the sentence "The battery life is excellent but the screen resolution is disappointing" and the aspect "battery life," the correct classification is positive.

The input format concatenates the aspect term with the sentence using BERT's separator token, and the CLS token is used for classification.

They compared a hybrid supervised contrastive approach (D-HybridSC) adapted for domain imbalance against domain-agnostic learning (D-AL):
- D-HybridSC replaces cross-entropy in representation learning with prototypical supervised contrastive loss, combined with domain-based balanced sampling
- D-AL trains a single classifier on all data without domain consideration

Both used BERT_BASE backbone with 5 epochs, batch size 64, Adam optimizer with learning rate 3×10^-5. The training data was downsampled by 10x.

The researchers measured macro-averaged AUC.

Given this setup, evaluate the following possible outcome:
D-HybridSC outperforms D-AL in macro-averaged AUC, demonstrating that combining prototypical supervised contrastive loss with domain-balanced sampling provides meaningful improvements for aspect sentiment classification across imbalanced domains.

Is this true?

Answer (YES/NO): NO